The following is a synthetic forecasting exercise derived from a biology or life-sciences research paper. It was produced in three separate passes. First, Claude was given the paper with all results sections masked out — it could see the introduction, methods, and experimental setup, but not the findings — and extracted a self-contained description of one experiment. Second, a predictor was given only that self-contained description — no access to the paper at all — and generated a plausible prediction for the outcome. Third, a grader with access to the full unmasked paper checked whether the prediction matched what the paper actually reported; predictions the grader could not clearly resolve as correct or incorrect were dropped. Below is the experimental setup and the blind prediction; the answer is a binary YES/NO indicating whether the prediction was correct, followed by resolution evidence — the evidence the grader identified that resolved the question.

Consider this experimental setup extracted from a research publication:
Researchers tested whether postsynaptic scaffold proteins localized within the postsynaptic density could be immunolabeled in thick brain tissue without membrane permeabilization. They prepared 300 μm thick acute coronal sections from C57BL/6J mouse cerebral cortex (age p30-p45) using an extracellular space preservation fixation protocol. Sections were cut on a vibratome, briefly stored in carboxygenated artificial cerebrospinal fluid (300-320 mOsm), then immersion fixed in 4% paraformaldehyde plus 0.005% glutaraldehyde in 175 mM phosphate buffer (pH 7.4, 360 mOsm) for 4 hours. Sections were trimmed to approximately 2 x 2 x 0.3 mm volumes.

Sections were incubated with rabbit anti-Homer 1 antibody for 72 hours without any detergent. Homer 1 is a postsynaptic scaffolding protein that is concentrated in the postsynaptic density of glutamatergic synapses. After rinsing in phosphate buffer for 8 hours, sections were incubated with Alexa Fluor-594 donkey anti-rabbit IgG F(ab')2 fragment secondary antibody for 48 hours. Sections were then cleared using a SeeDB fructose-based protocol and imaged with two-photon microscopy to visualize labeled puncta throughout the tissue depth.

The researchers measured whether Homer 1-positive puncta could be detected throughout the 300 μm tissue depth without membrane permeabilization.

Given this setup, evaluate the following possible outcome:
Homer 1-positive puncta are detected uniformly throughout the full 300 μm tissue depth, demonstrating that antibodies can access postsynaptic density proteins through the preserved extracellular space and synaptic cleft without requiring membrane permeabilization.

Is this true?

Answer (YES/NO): YES